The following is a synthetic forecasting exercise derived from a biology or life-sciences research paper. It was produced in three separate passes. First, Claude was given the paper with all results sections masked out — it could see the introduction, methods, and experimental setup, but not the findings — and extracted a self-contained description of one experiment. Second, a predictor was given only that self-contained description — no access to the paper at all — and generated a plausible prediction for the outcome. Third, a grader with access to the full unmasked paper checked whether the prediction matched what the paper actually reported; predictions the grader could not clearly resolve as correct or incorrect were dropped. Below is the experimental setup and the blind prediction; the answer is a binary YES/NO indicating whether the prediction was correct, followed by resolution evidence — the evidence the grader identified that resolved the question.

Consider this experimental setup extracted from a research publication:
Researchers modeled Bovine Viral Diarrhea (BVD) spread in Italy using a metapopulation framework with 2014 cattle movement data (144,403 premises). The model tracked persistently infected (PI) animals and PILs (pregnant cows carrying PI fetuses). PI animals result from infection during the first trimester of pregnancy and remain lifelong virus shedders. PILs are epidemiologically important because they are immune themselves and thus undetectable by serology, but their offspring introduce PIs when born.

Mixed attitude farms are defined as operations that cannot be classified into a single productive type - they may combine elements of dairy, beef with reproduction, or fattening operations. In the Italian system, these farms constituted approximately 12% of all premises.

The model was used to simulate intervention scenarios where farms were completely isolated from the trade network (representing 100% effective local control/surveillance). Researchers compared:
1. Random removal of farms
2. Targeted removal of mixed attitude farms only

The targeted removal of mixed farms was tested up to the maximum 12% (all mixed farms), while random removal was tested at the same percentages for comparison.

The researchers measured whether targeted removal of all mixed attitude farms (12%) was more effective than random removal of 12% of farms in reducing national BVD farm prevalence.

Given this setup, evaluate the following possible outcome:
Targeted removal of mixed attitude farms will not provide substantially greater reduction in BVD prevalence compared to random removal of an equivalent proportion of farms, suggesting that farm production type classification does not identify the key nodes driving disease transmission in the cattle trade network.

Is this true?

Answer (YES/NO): NO